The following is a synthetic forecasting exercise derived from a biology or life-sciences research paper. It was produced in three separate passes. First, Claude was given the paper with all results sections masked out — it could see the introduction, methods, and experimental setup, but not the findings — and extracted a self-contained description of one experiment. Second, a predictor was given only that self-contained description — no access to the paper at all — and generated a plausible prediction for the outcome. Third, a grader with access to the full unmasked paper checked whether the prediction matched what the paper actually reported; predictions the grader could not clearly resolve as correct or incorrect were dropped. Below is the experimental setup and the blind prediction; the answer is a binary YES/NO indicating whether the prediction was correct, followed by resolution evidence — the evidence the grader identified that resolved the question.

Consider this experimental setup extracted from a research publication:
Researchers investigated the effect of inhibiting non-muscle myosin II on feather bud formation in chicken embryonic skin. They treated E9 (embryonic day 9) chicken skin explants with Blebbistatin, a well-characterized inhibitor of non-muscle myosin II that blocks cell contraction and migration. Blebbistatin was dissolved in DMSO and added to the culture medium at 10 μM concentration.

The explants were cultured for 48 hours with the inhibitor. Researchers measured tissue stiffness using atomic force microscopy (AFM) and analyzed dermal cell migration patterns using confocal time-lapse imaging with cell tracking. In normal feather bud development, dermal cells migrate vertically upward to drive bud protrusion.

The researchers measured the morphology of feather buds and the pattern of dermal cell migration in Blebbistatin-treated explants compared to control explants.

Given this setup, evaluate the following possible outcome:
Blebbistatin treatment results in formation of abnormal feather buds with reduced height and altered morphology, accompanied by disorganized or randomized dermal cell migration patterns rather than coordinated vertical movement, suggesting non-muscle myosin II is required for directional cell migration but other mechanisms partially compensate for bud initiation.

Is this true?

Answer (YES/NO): NO